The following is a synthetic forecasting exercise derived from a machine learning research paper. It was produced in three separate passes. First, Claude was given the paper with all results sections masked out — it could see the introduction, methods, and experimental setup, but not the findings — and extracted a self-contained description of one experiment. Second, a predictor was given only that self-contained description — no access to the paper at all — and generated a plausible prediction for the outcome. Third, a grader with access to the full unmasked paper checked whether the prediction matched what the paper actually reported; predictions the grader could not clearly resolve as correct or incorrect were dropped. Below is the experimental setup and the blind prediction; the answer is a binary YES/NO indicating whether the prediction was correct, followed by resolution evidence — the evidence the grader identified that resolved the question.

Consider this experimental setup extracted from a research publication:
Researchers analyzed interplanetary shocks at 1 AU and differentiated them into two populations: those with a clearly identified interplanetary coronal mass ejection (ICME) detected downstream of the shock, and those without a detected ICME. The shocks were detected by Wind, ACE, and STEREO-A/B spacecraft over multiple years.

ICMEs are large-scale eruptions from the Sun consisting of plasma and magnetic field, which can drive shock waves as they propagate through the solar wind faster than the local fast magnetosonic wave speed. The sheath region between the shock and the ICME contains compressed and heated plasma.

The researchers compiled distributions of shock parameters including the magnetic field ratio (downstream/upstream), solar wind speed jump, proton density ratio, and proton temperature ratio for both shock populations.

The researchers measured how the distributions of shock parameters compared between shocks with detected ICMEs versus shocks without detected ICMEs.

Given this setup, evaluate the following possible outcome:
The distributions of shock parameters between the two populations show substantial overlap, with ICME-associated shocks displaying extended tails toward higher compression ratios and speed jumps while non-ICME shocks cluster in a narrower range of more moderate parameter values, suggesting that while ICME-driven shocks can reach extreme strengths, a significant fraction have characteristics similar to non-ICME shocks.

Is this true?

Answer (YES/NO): YES